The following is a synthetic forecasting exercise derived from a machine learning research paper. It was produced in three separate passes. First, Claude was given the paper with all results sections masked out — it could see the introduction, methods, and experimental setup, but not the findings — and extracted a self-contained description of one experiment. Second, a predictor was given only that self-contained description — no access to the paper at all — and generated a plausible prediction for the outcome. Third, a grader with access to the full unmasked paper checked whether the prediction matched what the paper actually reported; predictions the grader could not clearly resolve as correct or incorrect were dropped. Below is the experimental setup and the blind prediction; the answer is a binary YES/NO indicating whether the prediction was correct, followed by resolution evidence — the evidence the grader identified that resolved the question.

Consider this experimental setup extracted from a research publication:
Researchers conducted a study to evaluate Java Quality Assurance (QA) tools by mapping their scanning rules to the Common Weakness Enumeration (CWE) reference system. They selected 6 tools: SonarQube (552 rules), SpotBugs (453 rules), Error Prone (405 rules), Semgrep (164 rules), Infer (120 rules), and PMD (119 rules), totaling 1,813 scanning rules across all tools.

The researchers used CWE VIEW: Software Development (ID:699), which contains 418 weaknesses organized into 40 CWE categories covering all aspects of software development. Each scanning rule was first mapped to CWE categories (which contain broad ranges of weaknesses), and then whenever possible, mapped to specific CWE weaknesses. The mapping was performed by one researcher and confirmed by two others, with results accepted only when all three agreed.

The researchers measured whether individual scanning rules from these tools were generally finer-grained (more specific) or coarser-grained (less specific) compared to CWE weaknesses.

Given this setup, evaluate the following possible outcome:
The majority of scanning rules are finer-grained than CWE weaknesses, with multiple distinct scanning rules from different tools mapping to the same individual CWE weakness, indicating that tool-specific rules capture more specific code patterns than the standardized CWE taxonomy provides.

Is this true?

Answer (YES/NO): NO